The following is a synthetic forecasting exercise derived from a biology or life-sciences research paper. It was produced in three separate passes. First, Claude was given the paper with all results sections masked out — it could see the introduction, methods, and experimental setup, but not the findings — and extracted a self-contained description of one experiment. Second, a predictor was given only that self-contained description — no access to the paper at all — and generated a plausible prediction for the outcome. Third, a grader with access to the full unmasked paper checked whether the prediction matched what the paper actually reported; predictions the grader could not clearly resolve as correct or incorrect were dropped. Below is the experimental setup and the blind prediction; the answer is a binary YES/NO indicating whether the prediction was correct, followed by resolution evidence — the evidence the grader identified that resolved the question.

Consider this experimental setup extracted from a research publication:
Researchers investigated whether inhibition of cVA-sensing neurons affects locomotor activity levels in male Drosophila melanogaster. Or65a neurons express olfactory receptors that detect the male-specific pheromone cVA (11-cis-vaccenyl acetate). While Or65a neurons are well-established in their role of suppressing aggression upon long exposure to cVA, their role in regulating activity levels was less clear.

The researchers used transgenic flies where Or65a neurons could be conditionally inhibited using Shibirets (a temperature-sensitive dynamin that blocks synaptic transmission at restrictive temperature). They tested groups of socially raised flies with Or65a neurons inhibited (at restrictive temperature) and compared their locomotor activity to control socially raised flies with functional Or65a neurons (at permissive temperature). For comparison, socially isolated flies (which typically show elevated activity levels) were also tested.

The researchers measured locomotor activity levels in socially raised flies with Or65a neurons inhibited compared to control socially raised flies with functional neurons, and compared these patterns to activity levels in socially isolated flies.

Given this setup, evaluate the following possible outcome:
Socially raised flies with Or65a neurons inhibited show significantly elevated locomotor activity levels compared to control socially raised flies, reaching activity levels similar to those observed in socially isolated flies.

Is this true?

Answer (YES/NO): NO